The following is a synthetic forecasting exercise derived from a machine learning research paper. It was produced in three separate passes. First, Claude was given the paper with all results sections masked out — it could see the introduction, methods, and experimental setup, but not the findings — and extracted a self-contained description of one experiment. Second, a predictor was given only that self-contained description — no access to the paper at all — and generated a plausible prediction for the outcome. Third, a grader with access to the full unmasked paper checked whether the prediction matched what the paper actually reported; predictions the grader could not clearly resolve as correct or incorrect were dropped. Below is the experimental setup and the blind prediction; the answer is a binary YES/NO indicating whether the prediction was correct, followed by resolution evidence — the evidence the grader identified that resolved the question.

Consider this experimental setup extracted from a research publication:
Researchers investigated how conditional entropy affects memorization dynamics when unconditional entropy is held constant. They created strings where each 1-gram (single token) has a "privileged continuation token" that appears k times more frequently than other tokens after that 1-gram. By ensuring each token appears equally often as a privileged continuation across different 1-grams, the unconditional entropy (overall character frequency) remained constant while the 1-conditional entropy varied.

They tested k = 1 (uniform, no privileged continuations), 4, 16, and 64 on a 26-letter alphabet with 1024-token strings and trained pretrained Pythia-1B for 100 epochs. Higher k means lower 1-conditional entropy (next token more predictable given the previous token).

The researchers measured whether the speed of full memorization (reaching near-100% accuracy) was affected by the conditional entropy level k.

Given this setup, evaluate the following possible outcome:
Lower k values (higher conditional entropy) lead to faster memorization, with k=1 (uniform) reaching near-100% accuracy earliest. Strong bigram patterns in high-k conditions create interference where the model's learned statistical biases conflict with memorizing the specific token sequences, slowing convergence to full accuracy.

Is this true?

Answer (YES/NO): NO